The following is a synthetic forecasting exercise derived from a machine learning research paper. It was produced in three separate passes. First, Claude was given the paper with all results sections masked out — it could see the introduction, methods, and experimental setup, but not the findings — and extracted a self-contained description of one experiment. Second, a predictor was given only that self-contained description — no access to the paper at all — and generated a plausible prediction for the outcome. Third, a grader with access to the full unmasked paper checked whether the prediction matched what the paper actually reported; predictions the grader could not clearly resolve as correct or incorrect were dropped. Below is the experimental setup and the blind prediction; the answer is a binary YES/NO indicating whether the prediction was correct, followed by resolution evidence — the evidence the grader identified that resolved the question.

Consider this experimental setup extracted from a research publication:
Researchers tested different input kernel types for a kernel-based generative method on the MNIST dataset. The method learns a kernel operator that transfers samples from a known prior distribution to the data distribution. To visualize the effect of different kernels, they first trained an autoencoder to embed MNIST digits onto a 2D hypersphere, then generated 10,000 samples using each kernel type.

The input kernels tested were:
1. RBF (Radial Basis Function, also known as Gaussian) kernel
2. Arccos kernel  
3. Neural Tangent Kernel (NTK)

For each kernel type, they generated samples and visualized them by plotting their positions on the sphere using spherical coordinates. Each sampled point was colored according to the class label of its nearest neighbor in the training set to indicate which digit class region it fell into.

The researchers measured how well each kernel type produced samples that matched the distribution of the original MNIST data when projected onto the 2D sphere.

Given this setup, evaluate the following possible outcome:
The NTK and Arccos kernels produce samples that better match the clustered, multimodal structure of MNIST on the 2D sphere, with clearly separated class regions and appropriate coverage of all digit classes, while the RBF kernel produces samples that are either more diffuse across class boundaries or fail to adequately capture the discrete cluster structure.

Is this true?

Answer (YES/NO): NO